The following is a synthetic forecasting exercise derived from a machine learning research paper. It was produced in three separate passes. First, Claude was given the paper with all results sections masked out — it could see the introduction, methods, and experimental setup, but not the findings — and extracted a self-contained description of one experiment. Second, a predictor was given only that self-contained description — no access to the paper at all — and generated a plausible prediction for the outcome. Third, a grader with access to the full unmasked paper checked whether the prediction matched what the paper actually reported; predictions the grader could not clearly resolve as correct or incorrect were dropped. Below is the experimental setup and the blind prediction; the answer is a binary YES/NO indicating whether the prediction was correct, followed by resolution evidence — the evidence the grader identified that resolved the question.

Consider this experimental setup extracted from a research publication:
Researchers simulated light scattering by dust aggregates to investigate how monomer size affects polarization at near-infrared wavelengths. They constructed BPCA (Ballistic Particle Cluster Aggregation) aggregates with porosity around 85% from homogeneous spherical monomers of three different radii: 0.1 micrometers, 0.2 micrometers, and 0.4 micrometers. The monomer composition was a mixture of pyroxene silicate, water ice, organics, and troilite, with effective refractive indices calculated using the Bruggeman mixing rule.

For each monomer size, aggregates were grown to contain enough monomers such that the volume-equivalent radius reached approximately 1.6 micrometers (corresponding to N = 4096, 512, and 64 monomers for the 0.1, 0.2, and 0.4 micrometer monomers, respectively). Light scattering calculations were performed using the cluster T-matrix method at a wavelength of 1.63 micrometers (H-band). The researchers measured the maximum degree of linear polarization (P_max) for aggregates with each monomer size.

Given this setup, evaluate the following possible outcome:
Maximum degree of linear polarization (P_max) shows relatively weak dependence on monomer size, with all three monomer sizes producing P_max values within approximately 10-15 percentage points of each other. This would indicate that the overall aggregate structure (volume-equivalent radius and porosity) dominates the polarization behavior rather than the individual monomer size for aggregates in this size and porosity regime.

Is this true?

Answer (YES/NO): NO